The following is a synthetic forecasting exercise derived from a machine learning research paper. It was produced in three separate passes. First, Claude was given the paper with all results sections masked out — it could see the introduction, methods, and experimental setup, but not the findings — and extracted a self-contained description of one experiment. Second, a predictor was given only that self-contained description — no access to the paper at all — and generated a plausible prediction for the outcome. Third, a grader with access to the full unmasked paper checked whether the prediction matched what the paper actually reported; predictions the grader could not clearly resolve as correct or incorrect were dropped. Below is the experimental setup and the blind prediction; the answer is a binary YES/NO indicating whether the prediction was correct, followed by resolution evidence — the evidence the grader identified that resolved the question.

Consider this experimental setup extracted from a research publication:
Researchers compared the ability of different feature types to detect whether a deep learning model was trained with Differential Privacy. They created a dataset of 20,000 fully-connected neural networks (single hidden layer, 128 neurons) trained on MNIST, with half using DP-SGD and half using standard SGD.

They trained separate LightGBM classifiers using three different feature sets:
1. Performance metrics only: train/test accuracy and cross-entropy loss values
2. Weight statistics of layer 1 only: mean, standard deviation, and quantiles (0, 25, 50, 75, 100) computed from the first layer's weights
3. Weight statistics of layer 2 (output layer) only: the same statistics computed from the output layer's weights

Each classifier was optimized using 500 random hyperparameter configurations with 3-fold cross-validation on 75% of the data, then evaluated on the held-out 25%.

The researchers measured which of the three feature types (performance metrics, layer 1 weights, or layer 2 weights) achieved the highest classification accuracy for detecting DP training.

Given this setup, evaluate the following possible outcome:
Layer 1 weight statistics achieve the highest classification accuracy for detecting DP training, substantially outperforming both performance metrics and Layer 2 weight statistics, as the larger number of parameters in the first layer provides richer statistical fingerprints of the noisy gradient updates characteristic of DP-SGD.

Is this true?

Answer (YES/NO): NO